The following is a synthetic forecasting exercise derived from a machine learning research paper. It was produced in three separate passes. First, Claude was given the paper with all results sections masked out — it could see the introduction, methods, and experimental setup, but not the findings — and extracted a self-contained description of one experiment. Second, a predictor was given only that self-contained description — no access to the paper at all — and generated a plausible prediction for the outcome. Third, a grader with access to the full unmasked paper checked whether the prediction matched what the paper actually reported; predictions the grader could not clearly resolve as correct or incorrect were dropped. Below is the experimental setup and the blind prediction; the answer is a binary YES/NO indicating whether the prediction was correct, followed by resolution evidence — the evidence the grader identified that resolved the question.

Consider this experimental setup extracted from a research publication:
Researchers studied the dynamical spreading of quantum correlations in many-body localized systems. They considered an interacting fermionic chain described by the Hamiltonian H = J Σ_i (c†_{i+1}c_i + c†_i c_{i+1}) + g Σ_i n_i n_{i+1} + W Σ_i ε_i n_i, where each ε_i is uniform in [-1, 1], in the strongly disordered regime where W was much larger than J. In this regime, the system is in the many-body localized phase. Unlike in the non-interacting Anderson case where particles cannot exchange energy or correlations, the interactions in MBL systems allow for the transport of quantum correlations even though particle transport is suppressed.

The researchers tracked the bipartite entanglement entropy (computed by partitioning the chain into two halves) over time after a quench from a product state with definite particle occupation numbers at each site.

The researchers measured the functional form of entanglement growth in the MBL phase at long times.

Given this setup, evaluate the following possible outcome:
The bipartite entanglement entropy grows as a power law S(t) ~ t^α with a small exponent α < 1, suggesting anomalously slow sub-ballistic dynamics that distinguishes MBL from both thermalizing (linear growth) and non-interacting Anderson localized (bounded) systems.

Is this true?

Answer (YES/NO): NO